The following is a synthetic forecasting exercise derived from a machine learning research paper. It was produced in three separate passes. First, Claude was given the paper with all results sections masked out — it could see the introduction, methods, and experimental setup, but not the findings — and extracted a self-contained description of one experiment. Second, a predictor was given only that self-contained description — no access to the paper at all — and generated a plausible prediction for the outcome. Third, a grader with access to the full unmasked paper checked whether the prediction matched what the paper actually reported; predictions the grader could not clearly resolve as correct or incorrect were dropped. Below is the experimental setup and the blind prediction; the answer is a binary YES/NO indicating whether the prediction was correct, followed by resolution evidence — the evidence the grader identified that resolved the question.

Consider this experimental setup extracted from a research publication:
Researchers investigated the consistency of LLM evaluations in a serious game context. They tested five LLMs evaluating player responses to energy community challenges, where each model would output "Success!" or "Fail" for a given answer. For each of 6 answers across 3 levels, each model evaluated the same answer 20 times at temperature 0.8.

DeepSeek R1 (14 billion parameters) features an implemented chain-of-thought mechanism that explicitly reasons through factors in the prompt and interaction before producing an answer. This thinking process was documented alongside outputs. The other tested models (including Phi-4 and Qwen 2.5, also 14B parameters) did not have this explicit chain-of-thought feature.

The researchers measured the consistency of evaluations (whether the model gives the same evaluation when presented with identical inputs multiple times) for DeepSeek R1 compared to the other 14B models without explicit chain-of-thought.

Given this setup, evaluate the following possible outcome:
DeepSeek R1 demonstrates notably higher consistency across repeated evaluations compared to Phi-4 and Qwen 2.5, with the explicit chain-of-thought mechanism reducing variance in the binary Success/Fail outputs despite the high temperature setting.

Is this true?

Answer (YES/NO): NO